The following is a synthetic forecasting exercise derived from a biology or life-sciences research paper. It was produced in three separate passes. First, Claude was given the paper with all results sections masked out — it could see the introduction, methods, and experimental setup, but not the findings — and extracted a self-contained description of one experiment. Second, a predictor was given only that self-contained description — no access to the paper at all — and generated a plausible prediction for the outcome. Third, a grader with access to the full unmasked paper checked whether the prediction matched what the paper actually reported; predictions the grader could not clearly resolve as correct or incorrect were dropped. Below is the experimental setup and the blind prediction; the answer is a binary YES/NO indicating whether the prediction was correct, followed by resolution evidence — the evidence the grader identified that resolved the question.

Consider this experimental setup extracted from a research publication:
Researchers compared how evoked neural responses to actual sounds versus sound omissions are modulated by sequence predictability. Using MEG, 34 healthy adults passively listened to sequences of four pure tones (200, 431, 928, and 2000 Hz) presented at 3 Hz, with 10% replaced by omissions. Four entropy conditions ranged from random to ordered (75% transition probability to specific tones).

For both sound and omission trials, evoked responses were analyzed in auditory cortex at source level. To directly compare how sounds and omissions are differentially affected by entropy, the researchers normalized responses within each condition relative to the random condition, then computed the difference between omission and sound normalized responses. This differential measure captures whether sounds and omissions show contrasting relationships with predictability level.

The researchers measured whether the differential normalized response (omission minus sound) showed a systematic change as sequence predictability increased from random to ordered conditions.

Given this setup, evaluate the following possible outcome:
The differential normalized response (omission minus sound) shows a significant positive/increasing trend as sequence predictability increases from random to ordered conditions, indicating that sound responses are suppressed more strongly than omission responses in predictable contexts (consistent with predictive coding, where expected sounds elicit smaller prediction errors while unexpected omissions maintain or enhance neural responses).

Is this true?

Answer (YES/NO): YES